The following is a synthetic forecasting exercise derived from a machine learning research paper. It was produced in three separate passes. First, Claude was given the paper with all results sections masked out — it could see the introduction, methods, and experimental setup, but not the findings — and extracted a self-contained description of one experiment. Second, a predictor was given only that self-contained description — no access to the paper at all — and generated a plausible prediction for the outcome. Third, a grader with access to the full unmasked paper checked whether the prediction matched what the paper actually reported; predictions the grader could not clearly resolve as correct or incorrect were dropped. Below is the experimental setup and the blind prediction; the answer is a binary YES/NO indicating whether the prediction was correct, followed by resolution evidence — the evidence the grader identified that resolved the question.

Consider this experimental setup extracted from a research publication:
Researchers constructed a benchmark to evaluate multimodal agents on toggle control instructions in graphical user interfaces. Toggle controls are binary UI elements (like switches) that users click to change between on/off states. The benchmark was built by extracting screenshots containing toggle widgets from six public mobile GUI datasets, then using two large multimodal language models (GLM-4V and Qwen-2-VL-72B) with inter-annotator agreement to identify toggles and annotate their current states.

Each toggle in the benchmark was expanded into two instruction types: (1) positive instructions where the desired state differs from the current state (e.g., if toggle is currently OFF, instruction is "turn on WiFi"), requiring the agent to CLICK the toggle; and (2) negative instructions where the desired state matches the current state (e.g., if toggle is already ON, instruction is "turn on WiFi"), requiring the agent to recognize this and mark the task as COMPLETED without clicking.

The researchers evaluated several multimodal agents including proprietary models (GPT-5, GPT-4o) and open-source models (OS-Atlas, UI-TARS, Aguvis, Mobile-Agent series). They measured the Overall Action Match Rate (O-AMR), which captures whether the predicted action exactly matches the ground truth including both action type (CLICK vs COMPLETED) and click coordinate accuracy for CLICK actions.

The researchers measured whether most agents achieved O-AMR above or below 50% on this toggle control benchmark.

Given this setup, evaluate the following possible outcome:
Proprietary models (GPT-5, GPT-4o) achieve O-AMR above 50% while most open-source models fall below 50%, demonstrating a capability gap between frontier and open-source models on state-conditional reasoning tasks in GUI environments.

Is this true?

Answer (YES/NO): NO